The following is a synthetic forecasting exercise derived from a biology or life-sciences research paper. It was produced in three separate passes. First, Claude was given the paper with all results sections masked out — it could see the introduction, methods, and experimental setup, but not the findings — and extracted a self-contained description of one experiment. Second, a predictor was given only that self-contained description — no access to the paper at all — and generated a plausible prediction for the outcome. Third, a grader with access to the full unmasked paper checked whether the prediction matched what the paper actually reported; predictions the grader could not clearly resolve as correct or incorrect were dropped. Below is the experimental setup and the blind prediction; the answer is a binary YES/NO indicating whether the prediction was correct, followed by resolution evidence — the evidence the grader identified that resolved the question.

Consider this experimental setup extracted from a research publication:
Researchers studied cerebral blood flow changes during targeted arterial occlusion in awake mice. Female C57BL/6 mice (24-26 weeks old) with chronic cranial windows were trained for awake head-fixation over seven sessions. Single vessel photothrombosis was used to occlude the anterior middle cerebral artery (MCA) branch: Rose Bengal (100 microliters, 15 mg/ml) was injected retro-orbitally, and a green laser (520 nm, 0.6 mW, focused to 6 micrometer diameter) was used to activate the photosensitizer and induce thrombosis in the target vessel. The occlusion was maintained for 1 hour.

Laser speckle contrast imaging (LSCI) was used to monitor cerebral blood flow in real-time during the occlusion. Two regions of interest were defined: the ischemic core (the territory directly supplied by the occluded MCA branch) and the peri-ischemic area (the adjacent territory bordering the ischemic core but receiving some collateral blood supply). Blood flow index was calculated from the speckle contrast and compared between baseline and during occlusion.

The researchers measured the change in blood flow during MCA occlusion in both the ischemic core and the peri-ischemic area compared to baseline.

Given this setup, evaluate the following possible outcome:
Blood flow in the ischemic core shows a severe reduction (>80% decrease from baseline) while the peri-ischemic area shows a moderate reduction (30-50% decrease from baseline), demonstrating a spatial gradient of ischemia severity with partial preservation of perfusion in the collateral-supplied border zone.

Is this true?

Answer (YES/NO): NO